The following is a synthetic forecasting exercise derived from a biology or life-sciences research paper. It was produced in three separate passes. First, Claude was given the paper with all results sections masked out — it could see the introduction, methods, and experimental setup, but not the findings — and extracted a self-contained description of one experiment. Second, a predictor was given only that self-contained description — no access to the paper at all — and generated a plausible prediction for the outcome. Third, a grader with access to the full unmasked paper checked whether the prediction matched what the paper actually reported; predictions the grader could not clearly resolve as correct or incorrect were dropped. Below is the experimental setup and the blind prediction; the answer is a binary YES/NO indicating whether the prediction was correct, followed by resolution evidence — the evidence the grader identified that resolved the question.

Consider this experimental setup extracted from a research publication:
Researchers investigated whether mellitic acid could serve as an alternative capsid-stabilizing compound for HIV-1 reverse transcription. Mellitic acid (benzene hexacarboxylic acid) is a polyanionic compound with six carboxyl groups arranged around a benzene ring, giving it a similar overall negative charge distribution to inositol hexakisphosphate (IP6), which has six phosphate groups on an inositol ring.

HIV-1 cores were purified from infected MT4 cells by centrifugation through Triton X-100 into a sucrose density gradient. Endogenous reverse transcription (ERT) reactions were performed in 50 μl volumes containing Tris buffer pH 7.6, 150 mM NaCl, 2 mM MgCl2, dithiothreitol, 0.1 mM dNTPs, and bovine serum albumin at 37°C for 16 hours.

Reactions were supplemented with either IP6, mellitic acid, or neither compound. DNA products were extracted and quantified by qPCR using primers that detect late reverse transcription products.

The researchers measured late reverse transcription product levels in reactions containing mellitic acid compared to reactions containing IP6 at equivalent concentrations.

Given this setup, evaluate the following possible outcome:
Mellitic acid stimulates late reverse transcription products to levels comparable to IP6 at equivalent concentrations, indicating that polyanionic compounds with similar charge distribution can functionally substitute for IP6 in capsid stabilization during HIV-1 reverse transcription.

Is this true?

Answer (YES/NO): NO